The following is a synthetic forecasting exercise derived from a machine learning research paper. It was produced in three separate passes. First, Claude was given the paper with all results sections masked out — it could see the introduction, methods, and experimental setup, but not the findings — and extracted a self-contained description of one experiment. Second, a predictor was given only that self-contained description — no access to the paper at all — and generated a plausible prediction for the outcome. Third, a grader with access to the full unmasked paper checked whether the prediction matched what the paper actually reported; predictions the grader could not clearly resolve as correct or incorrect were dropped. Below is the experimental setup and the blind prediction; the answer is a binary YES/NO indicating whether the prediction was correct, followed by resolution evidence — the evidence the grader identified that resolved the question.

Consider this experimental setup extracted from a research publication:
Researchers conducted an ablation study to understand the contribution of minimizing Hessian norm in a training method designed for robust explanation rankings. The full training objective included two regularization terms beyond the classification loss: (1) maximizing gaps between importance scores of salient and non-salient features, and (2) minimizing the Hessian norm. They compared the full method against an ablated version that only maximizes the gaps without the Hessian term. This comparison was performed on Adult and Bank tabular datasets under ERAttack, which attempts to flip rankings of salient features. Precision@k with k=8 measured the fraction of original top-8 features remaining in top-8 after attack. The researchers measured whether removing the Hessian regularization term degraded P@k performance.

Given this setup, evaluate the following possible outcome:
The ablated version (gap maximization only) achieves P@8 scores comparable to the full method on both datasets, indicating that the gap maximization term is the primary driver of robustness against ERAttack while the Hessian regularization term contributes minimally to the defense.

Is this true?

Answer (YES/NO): NO